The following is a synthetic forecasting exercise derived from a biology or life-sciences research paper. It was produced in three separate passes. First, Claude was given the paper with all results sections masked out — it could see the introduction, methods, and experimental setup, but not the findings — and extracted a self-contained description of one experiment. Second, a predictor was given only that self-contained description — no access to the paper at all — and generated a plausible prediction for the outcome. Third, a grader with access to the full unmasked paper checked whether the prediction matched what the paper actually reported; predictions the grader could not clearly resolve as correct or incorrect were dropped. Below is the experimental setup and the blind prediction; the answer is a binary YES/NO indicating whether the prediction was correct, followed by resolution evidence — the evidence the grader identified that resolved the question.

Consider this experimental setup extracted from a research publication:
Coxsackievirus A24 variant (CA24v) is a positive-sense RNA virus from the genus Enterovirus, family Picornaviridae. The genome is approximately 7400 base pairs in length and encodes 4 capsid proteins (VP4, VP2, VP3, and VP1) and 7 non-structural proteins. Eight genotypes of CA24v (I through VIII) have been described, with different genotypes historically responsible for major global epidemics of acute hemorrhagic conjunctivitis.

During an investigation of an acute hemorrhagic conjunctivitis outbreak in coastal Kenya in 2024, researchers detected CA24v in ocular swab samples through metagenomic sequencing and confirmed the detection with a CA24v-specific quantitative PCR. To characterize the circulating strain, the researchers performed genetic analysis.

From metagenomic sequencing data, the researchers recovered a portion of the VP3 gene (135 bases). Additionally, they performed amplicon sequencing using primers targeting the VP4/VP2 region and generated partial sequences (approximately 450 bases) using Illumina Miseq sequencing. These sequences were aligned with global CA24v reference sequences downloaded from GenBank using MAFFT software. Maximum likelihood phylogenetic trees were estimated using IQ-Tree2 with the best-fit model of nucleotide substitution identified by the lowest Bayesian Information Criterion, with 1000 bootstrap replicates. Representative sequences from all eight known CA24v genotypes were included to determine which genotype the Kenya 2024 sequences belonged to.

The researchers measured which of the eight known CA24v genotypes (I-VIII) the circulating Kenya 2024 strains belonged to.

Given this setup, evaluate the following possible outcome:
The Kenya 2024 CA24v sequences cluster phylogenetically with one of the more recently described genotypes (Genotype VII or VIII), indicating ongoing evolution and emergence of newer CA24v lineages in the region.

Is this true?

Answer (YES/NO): NO